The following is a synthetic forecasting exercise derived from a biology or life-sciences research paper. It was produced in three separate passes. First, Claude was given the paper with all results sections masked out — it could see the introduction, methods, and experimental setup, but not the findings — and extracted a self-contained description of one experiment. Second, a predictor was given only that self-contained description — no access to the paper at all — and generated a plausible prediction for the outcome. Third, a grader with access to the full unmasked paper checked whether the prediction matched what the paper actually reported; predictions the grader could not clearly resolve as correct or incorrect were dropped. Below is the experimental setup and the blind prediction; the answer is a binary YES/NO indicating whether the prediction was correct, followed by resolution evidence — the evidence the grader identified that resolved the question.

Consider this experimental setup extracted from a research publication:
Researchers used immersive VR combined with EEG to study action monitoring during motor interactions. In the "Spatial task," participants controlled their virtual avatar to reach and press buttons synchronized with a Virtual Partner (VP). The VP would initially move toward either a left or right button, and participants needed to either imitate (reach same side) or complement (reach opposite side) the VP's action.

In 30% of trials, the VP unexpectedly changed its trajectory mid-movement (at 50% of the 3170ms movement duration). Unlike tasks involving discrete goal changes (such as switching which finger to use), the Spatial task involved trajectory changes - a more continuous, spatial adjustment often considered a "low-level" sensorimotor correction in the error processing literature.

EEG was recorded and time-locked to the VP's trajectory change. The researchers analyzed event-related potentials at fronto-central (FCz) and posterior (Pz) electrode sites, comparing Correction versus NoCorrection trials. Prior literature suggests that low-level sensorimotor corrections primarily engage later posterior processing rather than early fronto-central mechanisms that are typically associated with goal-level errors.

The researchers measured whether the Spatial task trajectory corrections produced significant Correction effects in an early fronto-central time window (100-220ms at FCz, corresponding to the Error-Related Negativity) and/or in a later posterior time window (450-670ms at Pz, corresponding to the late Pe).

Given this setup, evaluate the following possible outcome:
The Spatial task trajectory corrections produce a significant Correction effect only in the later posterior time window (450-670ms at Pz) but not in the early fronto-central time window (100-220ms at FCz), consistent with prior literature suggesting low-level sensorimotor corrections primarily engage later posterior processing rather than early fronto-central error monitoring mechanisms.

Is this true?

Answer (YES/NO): YES